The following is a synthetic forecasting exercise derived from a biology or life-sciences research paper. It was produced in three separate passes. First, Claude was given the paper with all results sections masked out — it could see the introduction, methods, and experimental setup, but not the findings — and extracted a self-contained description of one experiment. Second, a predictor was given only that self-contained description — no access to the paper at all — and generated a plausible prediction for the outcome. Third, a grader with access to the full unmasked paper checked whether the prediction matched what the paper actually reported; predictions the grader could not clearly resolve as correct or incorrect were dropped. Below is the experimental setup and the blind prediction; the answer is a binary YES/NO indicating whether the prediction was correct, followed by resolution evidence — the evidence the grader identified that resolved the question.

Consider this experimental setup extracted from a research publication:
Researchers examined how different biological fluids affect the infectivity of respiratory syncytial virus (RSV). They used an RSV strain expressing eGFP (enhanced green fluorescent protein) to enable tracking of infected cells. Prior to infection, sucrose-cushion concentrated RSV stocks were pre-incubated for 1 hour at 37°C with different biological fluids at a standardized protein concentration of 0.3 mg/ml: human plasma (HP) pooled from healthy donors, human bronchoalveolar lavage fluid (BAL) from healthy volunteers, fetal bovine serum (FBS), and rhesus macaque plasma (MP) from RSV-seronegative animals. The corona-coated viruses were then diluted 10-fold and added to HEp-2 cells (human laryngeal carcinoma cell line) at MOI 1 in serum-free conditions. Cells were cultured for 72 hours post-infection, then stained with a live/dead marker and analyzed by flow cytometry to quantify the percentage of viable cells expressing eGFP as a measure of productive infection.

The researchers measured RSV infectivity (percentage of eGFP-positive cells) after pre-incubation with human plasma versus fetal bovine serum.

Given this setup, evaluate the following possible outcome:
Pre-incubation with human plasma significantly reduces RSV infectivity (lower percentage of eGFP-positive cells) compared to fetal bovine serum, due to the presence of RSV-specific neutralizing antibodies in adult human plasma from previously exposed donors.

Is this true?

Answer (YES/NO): YES